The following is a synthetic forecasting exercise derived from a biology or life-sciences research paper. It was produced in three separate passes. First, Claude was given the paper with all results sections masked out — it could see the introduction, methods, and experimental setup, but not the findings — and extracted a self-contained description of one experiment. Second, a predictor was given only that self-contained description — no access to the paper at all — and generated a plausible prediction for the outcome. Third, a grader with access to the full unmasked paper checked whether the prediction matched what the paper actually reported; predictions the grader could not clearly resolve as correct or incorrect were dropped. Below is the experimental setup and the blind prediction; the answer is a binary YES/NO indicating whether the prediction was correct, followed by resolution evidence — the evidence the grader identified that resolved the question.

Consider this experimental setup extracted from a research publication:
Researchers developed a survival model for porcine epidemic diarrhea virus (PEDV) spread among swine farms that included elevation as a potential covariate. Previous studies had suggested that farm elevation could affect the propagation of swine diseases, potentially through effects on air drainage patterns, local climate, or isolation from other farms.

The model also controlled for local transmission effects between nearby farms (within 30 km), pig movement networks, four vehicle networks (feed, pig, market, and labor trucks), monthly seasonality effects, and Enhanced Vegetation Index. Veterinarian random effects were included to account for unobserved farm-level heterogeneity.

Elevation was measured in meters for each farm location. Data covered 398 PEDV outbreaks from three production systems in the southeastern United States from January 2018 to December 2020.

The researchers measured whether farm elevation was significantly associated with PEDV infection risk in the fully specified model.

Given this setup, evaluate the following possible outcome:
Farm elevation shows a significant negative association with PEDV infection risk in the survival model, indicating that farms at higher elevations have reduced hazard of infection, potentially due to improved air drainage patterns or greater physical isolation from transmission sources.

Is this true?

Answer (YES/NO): NO